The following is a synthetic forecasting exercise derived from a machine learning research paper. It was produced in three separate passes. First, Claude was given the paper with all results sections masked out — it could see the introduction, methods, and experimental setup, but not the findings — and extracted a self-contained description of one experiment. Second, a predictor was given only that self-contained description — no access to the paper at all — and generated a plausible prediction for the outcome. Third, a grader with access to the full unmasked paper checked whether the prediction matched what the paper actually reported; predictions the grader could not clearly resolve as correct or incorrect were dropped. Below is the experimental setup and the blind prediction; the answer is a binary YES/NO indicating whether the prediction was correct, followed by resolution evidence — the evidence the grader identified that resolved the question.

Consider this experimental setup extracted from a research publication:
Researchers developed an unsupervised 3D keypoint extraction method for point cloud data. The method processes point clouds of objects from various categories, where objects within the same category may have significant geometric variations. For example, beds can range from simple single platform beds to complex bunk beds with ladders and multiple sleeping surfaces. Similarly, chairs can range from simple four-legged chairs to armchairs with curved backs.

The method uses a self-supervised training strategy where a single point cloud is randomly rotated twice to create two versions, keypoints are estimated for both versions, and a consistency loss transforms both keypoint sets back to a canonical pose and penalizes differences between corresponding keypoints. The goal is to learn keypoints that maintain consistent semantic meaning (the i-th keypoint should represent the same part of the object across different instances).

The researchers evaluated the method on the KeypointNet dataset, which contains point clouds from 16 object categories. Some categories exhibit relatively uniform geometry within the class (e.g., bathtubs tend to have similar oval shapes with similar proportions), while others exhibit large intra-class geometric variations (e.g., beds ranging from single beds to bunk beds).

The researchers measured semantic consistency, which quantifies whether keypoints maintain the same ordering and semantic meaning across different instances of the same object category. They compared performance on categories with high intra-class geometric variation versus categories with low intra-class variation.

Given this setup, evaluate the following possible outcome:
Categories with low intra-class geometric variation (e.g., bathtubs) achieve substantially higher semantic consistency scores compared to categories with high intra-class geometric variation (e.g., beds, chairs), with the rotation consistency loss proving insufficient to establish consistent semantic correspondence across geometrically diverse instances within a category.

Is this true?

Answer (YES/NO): NO